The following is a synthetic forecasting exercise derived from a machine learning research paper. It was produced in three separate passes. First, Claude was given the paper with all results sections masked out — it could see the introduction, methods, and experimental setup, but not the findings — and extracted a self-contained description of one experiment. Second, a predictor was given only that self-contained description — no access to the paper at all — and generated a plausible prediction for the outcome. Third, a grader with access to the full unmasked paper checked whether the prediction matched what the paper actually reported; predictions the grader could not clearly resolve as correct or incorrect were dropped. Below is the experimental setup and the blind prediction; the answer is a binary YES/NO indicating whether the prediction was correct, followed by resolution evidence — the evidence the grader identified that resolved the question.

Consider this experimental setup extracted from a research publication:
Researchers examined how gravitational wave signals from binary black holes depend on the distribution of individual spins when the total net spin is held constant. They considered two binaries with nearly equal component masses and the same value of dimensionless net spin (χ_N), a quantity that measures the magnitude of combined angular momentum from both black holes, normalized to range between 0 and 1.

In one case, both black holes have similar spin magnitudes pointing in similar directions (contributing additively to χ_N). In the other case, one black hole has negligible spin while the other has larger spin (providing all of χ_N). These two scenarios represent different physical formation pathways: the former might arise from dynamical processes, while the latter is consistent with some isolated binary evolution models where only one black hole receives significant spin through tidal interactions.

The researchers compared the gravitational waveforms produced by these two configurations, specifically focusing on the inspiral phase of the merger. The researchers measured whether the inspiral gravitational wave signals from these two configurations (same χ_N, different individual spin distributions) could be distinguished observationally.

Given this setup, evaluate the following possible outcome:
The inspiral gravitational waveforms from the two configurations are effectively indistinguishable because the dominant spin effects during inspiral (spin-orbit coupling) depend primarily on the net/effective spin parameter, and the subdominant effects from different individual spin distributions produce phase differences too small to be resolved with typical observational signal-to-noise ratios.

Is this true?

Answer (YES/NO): YES